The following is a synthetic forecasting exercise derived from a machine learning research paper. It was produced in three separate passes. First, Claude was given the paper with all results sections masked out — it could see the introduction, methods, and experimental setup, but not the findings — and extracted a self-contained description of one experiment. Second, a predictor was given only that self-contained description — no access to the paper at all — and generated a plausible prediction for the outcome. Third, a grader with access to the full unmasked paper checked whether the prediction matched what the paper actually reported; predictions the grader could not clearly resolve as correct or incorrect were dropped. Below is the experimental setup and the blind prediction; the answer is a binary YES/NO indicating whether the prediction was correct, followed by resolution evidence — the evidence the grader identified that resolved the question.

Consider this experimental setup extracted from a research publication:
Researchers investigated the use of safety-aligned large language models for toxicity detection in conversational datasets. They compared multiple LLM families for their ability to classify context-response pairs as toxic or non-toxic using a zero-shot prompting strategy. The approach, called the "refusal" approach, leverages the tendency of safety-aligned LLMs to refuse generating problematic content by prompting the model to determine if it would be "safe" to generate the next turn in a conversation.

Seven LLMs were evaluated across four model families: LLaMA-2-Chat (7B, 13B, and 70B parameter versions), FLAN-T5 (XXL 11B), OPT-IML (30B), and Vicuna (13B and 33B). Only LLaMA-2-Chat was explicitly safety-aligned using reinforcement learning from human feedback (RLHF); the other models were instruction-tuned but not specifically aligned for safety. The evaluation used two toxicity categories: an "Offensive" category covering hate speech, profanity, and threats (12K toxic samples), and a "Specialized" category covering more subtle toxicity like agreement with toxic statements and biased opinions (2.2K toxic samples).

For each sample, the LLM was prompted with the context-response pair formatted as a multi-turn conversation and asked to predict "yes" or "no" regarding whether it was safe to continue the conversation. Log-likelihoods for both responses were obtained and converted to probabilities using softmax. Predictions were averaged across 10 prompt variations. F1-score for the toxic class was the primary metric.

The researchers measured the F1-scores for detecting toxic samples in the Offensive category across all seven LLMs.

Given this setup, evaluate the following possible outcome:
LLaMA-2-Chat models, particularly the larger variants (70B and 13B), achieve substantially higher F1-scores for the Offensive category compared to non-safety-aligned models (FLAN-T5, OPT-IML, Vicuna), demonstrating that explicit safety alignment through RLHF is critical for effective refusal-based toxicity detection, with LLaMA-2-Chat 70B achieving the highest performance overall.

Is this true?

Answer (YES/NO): NO